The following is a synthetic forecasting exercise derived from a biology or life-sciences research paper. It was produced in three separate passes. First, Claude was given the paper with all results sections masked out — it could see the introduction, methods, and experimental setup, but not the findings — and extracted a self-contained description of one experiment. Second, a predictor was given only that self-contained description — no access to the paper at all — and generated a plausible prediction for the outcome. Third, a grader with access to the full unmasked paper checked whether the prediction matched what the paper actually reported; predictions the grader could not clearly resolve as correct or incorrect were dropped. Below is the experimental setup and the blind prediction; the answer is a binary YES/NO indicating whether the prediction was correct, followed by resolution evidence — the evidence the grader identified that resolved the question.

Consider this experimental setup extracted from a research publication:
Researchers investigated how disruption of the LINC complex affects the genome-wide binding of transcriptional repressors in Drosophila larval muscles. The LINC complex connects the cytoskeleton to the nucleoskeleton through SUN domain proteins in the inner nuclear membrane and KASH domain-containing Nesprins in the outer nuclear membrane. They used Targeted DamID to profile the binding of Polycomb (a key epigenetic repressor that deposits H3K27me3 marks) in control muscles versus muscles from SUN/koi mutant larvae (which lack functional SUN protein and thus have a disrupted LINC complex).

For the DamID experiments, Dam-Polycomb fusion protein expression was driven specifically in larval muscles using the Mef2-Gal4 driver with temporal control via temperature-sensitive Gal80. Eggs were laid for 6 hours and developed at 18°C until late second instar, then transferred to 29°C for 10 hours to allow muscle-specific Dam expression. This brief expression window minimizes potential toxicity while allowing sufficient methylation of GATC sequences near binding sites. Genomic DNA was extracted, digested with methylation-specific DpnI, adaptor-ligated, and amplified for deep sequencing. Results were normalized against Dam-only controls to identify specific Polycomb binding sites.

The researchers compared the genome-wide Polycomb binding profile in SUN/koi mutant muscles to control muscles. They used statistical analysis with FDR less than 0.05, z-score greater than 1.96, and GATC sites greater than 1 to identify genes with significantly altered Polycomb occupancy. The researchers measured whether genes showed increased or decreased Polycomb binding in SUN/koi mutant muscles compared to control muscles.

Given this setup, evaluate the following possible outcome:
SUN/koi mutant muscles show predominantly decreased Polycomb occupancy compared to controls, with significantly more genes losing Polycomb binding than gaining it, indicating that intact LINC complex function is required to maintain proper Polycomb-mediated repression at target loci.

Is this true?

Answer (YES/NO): NO